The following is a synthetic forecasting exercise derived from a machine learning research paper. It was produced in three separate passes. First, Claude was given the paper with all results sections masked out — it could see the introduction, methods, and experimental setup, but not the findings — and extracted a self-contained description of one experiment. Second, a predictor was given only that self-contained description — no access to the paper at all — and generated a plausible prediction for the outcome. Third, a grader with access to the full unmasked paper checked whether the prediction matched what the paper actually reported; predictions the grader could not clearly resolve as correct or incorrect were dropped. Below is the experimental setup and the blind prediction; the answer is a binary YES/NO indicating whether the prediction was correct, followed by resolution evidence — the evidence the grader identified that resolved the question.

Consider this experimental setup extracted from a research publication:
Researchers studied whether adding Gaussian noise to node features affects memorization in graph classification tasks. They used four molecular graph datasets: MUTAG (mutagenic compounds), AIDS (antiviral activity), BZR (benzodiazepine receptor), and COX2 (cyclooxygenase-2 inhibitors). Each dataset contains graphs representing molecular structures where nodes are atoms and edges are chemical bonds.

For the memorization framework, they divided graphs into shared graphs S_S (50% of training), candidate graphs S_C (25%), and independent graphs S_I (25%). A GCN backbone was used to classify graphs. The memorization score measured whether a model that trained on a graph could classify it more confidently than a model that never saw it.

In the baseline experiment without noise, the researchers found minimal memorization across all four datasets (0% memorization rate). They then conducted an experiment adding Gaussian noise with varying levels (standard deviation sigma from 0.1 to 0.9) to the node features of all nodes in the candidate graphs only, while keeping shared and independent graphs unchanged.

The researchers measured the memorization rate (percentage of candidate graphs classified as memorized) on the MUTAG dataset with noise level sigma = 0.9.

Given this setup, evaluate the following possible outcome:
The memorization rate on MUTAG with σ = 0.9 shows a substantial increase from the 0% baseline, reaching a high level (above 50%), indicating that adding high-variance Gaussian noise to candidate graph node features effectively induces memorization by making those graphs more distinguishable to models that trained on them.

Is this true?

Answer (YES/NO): NO